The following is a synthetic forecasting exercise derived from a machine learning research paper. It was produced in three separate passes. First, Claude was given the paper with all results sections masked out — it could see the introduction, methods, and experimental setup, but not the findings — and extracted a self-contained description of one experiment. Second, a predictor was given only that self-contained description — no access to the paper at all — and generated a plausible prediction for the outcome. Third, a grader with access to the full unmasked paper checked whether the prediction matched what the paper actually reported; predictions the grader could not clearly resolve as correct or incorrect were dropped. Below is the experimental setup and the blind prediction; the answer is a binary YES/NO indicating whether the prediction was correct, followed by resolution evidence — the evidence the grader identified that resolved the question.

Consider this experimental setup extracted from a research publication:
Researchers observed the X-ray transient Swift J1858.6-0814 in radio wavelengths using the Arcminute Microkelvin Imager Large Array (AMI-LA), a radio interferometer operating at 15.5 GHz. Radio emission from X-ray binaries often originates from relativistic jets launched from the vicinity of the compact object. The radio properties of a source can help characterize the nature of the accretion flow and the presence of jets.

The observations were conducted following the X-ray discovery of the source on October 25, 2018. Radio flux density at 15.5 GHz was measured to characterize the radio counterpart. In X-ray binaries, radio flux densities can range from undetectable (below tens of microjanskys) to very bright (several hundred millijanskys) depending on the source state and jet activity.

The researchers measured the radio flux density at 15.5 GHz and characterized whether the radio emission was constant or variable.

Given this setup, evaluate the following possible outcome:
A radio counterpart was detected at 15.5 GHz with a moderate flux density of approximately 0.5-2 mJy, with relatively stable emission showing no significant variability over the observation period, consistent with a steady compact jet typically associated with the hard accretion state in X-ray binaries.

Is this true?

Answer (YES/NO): NO